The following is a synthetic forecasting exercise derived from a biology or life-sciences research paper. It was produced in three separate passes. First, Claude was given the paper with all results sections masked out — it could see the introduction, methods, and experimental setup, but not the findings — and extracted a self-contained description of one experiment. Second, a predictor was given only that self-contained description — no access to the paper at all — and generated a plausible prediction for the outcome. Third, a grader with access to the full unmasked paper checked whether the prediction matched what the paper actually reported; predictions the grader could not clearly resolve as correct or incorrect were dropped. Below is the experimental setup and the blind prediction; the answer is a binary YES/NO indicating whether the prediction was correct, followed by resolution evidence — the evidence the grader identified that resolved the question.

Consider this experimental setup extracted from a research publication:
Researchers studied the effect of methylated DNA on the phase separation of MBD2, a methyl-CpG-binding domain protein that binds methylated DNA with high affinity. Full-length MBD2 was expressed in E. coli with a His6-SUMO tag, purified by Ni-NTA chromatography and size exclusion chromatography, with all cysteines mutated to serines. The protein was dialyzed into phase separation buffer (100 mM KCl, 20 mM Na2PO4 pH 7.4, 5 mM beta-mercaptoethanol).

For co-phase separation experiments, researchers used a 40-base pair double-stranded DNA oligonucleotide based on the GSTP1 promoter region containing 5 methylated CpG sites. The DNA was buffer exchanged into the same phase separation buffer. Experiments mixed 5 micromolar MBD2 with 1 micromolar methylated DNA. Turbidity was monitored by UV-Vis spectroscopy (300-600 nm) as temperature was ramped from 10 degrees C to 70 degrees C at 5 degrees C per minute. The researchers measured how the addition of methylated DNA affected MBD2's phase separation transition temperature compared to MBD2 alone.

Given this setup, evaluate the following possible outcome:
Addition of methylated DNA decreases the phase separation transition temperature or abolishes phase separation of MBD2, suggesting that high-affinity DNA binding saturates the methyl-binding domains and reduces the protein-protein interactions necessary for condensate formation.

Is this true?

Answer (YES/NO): NO